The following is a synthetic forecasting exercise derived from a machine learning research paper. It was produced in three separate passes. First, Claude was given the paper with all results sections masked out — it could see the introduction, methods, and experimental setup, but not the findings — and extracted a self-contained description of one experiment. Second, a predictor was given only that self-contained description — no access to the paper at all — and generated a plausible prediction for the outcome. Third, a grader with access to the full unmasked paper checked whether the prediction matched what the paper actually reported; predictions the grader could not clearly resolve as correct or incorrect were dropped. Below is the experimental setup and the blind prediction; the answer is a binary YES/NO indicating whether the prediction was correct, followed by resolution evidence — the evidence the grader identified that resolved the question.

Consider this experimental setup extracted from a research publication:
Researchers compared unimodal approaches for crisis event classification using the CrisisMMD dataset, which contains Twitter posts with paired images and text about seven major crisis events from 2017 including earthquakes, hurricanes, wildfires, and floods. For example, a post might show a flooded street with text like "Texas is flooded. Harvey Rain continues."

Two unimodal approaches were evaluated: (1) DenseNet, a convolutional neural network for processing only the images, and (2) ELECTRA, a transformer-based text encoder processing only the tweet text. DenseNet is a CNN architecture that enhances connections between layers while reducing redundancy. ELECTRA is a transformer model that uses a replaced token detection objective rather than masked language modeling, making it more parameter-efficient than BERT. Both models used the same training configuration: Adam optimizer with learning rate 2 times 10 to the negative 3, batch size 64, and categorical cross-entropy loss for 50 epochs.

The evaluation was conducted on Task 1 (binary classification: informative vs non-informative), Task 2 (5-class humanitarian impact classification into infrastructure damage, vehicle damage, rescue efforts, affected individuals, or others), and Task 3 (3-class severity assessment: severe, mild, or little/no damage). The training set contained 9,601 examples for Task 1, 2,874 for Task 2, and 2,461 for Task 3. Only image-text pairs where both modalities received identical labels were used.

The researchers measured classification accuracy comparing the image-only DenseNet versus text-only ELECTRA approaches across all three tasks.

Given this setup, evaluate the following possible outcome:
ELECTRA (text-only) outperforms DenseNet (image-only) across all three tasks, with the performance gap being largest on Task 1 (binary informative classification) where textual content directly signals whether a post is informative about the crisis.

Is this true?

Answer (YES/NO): NO